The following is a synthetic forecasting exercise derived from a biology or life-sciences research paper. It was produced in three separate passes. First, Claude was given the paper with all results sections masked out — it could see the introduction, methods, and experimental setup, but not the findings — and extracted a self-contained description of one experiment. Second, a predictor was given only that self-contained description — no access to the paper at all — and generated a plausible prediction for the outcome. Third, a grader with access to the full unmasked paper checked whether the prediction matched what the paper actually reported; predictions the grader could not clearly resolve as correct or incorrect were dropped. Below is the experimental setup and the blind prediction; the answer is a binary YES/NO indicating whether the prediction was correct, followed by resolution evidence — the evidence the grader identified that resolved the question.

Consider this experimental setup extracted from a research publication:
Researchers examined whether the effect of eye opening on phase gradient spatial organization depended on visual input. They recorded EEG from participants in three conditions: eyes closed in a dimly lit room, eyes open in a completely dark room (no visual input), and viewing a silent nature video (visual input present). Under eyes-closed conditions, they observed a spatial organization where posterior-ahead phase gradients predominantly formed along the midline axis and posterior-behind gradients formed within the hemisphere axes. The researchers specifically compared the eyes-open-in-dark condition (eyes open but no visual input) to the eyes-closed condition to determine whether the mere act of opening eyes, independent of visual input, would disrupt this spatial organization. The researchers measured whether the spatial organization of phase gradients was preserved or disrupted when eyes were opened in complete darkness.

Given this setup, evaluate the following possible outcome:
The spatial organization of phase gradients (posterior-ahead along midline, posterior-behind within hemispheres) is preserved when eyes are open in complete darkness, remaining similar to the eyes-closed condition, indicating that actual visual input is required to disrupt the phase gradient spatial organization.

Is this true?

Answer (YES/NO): NO